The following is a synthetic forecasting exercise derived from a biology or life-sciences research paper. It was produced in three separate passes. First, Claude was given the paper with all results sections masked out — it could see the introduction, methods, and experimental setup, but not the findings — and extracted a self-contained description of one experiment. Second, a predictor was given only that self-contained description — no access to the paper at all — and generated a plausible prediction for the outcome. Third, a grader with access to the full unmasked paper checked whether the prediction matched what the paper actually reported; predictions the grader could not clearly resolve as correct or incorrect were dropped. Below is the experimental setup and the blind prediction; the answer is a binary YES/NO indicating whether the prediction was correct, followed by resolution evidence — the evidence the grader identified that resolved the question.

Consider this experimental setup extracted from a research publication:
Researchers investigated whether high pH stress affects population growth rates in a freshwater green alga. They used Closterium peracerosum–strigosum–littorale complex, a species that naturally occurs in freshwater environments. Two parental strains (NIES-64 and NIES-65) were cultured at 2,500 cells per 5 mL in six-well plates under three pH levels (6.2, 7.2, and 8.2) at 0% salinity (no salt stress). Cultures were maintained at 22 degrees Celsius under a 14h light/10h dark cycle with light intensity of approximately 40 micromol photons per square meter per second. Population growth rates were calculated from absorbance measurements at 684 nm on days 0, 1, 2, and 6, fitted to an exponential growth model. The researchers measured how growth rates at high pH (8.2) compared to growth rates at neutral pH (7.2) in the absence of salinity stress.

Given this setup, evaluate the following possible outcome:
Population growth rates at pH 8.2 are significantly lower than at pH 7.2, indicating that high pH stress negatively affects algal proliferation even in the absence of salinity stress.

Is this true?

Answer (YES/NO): NO